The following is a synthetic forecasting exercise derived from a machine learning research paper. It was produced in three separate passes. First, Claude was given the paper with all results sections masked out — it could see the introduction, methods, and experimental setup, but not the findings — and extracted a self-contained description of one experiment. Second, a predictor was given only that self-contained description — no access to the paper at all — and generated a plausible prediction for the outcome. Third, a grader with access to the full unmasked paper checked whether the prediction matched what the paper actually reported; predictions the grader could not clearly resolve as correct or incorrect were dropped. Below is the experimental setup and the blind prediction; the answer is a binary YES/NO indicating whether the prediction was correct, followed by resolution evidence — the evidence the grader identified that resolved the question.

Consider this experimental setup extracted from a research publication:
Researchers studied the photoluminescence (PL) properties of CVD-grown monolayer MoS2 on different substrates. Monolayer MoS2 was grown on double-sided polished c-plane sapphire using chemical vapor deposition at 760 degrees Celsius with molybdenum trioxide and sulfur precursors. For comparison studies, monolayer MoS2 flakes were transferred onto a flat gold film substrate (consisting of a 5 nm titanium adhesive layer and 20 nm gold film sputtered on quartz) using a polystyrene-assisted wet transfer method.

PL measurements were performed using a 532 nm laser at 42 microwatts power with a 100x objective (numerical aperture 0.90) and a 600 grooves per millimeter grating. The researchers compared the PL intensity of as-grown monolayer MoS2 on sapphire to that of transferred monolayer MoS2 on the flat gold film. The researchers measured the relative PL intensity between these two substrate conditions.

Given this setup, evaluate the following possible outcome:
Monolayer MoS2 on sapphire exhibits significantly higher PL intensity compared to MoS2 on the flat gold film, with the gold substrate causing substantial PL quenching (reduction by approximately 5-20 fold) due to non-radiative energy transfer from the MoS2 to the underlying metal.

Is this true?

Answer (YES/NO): NO